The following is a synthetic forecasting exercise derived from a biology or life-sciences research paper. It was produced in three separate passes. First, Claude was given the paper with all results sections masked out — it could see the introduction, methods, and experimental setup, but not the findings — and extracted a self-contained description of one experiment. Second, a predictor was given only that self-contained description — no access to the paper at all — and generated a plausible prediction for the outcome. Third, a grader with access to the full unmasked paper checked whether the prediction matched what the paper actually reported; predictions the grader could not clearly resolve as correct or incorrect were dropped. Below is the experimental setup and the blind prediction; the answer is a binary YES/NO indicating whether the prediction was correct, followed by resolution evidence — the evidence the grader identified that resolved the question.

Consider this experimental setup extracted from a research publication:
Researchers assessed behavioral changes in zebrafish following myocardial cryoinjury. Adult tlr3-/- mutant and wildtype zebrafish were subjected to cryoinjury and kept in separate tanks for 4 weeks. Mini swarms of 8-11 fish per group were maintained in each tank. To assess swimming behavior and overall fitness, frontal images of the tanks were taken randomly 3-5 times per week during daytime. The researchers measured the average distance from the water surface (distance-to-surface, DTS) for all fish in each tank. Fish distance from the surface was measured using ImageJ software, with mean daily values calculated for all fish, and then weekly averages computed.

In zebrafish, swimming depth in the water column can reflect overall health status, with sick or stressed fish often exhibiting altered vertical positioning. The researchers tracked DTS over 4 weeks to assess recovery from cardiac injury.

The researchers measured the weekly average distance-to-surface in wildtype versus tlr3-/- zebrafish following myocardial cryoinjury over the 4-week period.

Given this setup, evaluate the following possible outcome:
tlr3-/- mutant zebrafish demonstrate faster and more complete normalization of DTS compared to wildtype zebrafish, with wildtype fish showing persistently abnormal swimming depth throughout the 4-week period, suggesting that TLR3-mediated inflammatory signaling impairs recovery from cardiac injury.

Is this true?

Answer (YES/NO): NO